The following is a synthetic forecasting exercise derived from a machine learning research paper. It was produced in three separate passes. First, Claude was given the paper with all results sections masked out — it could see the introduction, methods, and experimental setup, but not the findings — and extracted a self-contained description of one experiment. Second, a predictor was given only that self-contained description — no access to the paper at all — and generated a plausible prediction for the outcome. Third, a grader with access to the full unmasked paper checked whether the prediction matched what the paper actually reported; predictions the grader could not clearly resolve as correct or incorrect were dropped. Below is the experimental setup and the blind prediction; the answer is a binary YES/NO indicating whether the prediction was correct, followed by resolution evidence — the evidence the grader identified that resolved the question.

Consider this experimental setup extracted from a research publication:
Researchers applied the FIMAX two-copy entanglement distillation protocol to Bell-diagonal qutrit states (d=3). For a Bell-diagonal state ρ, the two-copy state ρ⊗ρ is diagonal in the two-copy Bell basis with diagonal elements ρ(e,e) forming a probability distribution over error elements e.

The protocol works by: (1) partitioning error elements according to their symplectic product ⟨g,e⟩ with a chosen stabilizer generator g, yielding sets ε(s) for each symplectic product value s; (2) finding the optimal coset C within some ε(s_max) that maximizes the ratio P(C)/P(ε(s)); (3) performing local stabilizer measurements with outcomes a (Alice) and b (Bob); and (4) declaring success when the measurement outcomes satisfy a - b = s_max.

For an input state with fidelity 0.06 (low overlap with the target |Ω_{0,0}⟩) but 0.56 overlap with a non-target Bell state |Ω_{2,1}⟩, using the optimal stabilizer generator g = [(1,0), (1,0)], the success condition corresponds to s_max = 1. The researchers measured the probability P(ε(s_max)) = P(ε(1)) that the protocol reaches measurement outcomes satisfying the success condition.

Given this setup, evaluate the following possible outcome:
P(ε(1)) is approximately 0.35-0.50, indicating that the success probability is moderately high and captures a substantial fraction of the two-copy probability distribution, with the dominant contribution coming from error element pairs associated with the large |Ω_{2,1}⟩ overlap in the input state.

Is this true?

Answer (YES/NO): YES